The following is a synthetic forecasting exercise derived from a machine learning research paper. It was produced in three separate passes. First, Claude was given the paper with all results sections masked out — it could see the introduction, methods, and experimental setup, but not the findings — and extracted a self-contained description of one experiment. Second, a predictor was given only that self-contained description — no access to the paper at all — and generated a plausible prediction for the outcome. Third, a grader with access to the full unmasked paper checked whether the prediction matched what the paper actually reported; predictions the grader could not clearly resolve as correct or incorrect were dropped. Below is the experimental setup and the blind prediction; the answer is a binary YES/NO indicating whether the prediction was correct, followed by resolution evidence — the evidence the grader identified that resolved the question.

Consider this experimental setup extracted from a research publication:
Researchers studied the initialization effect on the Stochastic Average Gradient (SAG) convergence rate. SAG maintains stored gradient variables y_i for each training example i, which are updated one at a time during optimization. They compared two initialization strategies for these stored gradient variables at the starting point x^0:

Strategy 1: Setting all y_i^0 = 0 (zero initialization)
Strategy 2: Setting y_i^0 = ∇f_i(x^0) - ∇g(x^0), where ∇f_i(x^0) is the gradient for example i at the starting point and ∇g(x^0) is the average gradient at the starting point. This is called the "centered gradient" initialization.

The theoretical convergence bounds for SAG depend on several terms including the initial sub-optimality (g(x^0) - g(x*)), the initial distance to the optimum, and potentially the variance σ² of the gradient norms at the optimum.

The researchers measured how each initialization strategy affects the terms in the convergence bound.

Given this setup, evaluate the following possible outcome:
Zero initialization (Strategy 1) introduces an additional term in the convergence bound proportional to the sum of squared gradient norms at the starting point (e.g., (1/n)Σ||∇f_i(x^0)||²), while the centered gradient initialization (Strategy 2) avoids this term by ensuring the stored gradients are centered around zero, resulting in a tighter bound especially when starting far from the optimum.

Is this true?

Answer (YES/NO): NO